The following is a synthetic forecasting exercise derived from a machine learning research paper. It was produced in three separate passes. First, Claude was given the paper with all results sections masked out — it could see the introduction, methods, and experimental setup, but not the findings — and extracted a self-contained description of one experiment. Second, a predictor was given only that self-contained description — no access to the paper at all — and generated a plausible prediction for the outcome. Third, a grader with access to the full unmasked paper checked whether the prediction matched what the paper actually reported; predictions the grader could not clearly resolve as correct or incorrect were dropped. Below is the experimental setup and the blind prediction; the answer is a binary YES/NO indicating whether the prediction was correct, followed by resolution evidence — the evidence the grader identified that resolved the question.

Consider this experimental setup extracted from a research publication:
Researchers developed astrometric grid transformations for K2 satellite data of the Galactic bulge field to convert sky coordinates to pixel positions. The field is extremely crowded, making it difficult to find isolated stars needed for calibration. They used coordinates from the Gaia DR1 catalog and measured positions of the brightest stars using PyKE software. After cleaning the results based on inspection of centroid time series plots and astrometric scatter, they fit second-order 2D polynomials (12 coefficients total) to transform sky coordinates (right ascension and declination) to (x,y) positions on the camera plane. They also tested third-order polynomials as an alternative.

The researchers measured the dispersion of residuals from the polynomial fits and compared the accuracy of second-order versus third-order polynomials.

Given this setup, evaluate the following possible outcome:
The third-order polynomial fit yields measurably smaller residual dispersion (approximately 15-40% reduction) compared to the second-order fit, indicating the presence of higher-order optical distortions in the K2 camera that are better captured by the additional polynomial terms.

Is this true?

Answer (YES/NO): NO